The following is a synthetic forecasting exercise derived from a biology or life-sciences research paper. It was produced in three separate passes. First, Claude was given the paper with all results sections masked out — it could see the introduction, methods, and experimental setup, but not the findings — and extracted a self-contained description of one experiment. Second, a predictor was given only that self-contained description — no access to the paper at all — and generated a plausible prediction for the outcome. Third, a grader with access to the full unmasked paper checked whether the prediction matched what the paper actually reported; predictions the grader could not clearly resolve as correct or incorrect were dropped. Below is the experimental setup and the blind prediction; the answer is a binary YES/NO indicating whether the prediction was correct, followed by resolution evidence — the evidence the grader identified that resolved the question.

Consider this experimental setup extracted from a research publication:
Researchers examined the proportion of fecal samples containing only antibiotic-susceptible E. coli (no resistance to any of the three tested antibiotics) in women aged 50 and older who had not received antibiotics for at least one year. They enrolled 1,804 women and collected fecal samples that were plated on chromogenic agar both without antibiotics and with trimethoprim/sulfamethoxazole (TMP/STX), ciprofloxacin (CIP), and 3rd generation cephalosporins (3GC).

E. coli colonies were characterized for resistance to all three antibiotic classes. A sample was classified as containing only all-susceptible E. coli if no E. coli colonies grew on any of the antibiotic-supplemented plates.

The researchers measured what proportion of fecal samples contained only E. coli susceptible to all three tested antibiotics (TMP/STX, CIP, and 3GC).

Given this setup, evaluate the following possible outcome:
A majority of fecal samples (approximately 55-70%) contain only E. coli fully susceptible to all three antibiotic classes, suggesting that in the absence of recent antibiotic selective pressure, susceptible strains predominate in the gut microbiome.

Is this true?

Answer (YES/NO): YES